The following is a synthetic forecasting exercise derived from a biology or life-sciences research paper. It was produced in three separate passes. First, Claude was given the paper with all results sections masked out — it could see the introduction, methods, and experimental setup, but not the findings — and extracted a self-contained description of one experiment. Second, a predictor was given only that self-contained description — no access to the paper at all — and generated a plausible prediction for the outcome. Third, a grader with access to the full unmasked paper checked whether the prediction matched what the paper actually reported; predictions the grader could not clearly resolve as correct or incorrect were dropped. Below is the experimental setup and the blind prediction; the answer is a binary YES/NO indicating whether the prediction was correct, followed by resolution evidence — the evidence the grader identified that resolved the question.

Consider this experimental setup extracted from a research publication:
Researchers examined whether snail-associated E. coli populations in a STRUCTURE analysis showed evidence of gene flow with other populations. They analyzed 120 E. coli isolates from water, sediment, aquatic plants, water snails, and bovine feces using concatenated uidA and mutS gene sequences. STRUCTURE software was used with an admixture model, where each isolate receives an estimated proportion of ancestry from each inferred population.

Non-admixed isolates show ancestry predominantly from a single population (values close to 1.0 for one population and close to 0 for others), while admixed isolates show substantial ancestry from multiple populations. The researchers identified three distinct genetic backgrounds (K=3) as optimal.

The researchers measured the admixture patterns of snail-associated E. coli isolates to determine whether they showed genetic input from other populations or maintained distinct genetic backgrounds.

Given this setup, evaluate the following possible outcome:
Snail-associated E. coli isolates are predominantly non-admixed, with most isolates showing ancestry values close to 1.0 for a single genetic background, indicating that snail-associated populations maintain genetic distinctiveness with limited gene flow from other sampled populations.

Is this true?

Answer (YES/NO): YES